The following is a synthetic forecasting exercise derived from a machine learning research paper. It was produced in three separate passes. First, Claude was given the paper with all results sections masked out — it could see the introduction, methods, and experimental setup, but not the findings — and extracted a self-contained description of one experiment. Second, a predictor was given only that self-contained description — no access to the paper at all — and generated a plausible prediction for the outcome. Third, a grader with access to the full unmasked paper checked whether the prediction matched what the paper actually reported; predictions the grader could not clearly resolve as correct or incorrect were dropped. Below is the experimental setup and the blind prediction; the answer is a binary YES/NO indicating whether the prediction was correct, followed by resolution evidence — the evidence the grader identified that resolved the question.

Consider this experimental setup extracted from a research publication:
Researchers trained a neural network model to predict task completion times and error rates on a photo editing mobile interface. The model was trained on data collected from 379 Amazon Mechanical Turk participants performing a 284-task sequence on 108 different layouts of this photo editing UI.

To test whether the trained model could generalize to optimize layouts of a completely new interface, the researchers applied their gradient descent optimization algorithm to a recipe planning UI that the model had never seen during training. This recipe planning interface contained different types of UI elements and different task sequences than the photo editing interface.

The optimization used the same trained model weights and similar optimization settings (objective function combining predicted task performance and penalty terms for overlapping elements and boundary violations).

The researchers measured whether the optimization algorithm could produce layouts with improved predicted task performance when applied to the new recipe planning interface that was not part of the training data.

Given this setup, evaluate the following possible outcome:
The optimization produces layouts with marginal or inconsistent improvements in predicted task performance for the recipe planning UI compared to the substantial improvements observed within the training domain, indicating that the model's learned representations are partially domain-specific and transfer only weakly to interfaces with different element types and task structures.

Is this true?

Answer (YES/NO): NO